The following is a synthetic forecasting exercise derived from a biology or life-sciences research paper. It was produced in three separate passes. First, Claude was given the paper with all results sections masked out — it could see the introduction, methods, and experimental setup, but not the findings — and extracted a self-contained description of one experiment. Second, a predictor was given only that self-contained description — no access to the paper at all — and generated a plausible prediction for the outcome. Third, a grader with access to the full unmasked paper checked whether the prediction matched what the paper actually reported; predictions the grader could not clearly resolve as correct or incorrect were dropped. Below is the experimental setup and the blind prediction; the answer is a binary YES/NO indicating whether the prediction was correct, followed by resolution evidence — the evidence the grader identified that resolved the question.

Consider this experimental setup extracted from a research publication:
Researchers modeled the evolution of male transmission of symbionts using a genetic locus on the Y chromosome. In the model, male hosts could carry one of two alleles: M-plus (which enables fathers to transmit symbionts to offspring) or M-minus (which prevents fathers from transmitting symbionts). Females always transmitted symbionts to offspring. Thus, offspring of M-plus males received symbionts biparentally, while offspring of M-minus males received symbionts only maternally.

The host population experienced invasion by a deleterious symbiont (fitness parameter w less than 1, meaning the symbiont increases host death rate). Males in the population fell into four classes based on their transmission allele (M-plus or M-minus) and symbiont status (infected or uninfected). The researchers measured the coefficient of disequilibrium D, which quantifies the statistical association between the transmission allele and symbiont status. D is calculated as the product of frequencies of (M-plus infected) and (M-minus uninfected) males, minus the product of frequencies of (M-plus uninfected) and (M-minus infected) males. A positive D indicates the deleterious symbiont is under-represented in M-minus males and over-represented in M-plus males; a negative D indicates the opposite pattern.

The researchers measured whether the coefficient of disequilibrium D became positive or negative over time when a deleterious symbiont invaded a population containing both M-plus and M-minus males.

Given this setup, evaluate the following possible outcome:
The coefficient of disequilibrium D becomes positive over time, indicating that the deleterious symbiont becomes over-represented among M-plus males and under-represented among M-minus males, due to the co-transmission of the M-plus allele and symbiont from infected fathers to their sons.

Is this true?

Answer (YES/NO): YES